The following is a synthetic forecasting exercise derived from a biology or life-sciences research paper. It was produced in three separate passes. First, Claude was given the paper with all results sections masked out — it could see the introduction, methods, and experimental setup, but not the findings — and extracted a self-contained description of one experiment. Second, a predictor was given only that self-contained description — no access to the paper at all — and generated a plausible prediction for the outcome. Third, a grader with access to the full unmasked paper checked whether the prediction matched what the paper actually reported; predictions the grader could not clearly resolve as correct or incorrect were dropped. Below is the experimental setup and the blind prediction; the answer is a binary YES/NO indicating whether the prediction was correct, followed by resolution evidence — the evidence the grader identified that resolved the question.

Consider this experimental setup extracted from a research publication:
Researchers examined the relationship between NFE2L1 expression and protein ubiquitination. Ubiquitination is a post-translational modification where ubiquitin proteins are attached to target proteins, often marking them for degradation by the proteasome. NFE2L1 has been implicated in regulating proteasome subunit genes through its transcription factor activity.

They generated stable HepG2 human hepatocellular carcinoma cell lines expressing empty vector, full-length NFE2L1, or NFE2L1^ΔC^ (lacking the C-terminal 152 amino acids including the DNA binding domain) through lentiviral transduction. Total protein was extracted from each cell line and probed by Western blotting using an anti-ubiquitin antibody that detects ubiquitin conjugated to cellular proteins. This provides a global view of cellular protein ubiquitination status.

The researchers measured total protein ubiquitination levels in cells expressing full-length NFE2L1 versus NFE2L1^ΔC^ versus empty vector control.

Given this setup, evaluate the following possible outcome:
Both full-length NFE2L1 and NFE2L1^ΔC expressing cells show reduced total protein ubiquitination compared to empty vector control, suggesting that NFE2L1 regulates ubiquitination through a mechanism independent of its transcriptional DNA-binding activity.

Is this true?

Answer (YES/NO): NO